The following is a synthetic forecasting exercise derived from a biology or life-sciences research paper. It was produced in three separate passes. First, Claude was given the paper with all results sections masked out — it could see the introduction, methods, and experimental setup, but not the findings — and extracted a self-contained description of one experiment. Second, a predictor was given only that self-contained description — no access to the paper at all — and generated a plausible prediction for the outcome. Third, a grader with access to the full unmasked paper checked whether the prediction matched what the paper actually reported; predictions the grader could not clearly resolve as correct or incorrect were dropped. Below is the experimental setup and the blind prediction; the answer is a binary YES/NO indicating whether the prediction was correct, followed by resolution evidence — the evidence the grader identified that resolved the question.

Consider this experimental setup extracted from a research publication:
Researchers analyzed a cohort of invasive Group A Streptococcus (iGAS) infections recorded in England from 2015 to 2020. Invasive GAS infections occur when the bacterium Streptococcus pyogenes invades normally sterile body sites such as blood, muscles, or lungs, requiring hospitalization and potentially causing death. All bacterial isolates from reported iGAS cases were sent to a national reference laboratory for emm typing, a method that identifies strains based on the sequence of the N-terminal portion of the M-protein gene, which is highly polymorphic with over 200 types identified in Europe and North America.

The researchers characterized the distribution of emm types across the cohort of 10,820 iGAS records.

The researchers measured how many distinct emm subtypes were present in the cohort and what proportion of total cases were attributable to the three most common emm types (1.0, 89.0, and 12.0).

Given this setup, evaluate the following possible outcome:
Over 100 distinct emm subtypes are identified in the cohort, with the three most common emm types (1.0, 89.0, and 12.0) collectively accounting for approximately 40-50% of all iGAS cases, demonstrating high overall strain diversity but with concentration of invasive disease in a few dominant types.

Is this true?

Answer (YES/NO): NO